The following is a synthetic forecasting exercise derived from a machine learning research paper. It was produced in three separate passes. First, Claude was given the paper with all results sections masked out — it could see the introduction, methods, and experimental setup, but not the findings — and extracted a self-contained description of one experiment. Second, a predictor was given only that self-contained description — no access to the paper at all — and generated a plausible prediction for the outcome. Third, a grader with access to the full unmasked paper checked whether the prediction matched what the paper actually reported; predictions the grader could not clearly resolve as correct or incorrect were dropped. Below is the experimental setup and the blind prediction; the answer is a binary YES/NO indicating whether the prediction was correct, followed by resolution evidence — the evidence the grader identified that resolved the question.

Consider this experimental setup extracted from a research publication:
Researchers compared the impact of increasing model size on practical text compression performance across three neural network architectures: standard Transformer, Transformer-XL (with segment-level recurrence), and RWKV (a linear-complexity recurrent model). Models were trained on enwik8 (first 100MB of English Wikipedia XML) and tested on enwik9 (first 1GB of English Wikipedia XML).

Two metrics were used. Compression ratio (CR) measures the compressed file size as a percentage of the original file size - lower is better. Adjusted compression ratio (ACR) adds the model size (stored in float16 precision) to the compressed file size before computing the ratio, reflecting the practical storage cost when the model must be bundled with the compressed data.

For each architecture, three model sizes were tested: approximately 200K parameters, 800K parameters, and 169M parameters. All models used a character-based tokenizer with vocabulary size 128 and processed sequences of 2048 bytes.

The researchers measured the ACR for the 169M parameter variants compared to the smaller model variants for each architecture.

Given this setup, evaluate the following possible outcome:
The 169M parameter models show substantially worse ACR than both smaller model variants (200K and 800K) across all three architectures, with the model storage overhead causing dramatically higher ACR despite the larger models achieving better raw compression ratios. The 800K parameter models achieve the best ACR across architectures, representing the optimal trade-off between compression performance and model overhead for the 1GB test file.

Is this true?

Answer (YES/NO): NO